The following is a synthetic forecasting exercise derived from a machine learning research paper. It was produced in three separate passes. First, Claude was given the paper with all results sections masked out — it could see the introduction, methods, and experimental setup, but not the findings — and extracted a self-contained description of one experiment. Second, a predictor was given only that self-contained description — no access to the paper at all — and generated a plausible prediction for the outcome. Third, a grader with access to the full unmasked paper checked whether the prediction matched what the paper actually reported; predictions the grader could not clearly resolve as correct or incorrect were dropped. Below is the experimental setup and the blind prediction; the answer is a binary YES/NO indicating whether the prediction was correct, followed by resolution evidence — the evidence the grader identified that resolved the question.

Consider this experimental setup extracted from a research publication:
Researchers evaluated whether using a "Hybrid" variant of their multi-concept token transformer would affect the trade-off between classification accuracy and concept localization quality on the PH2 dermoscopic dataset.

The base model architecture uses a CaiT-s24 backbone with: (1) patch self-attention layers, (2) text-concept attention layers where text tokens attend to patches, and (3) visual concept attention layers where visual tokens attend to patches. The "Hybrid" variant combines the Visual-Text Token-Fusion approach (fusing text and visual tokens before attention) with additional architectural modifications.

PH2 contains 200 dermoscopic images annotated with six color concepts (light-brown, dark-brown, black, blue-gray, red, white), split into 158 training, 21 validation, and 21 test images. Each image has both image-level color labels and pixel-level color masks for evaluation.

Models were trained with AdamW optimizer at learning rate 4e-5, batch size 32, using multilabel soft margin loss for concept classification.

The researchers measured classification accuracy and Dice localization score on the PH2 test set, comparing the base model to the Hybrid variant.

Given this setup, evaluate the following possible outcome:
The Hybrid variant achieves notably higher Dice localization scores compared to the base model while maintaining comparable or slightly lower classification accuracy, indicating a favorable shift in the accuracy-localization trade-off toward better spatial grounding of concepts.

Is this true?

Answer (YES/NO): NO